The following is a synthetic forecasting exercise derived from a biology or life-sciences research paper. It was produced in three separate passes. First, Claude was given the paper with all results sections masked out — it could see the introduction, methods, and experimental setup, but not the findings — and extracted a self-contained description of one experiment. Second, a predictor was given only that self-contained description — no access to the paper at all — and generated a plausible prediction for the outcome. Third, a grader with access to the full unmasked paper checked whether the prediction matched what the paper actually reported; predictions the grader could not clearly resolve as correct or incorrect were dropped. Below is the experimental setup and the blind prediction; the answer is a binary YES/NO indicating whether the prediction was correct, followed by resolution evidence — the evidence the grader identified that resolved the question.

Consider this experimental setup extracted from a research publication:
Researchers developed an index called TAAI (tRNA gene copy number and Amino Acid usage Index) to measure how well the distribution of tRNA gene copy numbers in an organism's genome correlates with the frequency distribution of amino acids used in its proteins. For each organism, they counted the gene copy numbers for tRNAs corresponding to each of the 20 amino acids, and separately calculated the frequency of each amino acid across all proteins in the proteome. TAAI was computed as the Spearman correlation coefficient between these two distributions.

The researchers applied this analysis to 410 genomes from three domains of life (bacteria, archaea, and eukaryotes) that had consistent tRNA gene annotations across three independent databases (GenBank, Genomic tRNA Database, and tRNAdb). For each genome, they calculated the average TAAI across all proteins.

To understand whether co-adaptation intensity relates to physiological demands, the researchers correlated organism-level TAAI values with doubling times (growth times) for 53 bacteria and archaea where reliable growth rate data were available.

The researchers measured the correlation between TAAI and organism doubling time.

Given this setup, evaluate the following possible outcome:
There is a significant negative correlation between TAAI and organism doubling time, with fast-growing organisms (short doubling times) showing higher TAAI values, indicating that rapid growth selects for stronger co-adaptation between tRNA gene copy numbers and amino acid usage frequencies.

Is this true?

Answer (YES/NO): YES